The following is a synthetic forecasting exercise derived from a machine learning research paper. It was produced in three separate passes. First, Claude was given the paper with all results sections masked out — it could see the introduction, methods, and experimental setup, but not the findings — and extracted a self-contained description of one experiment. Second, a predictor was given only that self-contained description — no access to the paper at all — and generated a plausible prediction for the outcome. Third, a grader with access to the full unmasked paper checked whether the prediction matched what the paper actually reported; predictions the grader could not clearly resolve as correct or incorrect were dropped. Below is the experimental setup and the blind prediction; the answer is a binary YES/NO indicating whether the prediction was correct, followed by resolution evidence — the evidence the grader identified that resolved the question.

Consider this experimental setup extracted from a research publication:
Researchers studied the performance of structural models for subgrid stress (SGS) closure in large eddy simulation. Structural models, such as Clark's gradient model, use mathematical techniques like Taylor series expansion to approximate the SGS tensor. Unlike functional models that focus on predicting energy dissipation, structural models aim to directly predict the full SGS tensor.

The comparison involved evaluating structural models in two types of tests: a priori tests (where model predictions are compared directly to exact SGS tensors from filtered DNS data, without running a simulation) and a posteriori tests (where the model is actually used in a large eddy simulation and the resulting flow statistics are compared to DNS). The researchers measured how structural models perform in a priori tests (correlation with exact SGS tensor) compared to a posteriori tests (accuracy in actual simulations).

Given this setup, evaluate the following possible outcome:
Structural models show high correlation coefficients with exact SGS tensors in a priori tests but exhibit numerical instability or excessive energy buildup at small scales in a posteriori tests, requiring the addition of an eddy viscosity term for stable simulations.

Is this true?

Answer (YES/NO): NO